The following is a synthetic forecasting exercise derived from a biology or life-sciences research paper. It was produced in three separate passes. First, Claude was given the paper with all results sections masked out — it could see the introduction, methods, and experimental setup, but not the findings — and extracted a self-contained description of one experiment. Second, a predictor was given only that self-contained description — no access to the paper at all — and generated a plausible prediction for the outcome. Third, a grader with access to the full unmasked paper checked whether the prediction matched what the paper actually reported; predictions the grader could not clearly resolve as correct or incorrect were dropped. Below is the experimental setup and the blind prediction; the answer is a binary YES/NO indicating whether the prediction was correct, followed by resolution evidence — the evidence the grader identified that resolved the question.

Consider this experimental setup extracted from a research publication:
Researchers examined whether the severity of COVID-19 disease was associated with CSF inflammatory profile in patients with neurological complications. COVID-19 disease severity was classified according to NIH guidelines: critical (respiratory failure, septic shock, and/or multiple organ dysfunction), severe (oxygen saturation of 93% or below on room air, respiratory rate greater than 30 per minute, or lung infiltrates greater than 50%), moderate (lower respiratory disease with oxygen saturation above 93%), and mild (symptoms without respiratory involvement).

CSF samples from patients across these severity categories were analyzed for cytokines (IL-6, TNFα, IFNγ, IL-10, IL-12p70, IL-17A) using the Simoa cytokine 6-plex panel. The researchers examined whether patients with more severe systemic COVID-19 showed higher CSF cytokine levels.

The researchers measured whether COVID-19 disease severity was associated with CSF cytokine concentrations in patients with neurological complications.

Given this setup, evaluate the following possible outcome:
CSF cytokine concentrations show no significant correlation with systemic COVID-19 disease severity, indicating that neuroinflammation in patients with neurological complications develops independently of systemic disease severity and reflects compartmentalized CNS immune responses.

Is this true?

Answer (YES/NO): NO